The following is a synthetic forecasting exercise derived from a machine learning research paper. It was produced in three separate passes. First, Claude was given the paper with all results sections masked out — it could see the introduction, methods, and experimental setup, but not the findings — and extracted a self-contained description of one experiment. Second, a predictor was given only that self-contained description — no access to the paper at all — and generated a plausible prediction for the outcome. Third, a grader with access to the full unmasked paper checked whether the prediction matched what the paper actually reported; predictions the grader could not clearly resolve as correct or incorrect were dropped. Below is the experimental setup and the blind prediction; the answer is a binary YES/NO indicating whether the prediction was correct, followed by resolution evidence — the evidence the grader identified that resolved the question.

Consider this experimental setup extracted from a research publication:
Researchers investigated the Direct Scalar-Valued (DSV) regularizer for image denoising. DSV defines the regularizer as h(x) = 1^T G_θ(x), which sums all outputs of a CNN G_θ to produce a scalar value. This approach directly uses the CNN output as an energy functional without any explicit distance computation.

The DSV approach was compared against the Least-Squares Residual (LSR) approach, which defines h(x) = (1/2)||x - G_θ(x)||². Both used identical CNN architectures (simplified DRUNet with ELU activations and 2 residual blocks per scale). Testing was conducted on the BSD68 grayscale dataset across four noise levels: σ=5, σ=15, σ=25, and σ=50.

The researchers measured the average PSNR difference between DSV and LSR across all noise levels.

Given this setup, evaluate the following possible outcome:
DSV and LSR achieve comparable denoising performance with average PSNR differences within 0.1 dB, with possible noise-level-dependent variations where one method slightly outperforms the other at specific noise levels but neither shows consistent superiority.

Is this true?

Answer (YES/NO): NO